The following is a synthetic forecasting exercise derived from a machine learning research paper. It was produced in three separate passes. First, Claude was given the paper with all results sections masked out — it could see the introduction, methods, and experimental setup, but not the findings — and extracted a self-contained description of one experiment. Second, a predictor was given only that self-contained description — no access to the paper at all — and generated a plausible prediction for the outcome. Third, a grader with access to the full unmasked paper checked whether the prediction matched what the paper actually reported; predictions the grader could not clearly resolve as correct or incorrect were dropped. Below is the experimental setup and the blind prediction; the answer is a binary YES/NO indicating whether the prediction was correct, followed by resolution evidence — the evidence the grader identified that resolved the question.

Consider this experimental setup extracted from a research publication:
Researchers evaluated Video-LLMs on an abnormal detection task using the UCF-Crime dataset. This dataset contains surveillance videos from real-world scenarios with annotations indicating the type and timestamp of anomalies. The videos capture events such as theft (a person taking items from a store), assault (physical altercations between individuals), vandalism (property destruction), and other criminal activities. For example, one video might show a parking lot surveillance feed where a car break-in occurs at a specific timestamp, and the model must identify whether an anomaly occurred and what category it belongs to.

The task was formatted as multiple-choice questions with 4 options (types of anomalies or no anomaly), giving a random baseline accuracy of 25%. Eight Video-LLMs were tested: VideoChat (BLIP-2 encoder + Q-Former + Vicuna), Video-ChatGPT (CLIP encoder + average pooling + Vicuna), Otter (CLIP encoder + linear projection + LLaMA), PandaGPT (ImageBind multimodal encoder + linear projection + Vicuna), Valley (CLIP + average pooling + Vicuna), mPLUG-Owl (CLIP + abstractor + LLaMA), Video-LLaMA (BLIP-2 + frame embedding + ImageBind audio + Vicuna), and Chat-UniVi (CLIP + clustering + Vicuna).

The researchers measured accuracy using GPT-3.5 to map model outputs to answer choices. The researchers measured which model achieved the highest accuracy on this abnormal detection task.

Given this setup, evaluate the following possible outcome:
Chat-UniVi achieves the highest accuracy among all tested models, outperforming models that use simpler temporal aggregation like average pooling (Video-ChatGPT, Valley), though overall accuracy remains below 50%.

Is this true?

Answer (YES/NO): NO